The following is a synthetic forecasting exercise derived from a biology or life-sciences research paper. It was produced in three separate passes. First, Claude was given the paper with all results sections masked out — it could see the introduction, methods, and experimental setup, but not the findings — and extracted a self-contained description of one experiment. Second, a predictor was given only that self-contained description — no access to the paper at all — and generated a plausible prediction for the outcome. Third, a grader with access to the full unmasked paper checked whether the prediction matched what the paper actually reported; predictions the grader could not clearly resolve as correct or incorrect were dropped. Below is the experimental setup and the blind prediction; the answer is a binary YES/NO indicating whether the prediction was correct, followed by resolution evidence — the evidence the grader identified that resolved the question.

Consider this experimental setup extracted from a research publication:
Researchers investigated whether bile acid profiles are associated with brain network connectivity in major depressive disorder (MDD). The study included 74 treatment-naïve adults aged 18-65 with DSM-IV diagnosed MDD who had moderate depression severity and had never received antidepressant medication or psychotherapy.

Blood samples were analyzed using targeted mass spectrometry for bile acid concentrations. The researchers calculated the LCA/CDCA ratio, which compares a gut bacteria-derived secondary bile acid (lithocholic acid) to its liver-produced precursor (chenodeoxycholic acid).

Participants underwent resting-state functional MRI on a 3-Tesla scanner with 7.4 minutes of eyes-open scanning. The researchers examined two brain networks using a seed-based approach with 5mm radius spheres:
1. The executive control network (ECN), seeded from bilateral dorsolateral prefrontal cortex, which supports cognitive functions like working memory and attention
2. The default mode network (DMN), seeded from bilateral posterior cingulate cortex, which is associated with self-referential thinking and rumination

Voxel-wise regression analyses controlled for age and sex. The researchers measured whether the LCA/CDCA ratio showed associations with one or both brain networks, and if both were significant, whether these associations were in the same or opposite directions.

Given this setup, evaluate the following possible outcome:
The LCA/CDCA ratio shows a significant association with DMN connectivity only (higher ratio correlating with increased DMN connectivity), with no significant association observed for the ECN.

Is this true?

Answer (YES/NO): NO